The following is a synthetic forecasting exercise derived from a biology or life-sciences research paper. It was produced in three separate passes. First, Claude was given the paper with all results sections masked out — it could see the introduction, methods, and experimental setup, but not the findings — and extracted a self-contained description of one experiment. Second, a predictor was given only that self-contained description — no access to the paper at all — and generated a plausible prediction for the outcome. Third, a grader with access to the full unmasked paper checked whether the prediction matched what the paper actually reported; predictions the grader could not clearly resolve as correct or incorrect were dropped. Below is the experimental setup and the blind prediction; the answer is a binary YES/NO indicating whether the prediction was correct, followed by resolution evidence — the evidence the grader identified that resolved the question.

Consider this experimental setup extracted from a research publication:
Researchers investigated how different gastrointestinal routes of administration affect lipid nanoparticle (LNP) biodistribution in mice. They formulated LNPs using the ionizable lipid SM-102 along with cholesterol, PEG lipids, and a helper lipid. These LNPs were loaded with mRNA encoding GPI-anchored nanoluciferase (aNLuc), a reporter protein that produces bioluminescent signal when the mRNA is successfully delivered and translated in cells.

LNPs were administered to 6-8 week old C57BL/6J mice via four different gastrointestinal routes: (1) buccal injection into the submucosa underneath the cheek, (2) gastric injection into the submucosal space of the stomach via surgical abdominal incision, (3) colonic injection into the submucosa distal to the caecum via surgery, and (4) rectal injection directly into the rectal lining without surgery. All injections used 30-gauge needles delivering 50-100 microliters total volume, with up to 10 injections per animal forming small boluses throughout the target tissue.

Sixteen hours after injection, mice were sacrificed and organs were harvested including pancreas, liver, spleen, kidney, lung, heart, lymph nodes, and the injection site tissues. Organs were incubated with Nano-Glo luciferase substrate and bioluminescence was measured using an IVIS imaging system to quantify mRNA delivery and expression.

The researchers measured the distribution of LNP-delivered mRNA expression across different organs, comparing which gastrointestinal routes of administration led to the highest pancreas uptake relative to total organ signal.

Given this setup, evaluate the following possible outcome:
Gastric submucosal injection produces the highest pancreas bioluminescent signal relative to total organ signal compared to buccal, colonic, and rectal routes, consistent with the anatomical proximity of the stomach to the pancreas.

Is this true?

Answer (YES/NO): YES